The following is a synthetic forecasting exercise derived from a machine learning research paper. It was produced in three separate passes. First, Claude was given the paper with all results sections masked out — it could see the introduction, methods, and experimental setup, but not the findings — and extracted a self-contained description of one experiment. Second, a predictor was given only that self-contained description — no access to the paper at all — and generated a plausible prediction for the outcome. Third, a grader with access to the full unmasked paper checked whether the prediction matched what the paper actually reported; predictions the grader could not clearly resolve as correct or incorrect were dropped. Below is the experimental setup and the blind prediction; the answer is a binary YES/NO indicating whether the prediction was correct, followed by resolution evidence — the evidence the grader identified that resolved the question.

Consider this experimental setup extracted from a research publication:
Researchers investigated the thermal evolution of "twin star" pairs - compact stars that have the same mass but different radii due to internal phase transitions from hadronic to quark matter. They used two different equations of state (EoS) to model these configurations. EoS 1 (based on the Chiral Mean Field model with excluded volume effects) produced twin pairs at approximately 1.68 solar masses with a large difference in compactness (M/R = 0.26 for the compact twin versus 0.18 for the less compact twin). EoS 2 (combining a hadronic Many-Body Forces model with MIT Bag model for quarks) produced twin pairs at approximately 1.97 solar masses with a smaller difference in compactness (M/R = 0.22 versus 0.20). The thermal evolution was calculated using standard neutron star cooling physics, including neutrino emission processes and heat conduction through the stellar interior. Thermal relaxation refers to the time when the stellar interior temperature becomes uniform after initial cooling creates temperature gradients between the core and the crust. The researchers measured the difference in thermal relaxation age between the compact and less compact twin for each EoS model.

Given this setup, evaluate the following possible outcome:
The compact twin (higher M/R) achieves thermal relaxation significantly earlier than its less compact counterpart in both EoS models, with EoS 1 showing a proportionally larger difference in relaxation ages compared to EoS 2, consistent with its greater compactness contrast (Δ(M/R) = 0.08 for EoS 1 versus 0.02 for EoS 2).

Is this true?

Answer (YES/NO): YES